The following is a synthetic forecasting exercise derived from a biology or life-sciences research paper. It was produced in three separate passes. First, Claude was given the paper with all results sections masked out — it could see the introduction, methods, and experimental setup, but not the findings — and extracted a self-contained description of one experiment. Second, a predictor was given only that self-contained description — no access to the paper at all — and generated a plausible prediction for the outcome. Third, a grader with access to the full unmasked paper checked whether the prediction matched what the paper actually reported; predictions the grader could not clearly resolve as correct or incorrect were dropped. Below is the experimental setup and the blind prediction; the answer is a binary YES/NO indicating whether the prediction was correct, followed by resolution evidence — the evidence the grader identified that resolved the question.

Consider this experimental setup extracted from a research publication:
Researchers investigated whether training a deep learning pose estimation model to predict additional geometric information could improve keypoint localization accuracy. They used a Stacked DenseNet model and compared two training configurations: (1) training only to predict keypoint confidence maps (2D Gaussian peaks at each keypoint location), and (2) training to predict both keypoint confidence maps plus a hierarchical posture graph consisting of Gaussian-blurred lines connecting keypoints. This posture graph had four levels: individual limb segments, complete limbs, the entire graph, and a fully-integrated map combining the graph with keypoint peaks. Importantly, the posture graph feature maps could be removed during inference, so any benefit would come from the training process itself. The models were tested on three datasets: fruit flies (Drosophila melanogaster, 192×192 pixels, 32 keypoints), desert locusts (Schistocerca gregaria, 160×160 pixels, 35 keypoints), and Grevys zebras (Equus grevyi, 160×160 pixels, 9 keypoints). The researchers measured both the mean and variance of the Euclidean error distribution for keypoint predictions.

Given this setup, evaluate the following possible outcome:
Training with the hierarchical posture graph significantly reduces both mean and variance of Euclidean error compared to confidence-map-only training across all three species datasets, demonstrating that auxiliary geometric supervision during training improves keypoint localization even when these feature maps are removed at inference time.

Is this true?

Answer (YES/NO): NO